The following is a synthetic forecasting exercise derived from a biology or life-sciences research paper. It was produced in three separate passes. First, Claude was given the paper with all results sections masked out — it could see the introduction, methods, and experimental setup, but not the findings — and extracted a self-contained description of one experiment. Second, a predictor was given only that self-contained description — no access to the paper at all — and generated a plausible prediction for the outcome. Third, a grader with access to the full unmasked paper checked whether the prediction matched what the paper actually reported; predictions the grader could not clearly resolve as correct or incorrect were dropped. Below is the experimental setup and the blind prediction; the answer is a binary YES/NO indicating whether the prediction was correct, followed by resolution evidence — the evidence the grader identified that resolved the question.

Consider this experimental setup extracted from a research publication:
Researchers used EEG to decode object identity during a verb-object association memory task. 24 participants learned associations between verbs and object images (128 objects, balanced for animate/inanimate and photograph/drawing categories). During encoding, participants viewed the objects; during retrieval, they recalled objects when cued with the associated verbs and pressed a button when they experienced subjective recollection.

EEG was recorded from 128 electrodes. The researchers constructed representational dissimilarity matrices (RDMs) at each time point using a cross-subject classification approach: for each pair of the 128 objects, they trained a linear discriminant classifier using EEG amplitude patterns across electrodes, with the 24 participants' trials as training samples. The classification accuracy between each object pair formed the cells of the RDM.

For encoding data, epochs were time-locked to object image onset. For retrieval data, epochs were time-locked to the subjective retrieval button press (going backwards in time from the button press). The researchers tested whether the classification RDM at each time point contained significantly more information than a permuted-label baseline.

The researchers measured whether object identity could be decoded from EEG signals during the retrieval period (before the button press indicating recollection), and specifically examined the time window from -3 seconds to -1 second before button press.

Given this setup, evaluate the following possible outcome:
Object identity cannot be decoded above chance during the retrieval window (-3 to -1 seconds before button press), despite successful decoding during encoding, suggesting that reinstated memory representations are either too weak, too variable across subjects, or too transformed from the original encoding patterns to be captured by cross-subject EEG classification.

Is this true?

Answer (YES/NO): NO